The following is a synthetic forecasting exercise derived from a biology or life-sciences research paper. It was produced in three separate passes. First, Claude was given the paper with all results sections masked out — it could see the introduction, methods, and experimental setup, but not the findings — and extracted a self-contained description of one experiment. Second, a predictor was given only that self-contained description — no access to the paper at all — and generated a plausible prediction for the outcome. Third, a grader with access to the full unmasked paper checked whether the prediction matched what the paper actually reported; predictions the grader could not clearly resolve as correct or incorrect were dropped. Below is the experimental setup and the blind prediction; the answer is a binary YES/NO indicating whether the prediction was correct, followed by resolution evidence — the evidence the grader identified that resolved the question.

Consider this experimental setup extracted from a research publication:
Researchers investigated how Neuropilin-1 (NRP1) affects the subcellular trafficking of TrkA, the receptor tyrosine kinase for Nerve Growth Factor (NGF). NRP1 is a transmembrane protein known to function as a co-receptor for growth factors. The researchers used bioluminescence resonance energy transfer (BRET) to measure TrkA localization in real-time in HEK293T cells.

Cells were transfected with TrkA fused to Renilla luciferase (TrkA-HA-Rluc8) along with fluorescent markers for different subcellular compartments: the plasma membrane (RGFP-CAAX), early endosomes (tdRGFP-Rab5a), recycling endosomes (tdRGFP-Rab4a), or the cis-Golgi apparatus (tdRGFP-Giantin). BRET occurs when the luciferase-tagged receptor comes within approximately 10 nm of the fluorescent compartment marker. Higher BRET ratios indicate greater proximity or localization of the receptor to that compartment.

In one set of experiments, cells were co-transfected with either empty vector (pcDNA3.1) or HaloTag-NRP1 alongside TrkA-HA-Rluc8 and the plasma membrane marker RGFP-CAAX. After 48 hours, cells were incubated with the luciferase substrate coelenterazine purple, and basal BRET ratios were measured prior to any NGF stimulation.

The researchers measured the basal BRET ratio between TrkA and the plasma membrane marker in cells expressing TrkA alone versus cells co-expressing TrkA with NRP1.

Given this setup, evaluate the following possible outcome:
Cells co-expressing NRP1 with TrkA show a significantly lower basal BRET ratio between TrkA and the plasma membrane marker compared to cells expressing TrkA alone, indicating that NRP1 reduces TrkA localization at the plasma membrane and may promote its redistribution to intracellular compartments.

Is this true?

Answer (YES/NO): NO